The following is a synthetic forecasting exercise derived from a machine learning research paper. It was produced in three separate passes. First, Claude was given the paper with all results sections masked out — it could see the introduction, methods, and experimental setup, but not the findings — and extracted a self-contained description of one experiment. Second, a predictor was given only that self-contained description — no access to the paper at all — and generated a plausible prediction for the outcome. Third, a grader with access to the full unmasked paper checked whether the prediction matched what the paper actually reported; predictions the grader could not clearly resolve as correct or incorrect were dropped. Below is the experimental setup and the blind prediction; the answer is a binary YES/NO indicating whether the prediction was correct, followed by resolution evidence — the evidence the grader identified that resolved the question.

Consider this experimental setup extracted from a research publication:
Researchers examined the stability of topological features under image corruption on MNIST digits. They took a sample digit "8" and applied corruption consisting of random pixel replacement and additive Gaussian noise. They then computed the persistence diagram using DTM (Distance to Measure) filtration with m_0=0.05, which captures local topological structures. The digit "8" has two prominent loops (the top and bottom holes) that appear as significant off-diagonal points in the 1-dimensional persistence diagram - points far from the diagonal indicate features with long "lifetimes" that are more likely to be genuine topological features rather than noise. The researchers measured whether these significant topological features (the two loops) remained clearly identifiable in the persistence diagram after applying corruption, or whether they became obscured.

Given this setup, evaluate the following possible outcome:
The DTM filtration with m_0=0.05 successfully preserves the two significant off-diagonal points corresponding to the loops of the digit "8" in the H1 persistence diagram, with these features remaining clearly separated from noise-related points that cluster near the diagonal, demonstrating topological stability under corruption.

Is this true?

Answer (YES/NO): YES